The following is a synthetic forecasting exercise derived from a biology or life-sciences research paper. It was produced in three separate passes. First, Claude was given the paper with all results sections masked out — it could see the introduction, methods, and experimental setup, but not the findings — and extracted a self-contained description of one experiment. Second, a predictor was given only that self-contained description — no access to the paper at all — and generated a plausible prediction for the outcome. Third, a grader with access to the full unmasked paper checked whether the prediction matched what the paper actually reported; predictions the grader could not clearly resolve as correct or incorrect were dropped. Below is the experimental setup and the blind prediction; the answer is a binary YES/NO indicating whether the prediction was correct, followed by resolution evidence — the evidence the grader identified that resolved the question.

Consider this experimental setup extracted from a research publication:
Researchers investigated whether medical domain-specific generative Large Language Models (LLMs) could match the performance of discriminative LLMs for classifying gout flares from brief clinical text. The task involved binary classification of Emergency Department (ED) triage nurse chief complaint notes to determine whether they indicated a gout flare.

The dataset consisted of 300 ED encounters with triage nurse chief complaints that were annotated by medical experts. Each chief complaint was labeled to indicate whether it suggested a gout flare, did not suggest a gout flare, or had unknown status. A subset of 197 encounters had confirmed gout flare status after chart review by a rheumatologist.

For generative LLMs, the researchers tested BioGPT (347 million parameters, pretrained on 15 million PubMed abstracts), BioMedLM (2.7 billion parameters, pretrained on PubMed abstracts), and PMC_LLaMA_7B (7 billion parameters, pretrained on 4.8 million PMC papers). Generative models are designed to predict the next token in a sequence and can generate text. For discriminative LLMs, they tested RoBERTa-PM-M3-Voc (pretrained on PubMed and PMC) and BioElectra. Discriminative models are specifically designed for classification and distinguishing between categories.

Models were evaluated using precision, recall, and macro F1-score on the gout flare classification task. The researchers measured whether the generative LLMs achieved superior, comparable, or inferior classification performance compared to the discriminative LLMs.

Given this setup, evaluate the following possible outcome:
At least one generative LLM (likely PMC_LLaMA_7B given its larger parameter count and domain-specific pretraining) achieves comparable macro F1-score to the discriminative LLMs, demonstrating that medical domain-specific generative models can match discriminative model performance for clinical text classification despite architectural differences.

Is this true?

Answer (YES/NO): NO